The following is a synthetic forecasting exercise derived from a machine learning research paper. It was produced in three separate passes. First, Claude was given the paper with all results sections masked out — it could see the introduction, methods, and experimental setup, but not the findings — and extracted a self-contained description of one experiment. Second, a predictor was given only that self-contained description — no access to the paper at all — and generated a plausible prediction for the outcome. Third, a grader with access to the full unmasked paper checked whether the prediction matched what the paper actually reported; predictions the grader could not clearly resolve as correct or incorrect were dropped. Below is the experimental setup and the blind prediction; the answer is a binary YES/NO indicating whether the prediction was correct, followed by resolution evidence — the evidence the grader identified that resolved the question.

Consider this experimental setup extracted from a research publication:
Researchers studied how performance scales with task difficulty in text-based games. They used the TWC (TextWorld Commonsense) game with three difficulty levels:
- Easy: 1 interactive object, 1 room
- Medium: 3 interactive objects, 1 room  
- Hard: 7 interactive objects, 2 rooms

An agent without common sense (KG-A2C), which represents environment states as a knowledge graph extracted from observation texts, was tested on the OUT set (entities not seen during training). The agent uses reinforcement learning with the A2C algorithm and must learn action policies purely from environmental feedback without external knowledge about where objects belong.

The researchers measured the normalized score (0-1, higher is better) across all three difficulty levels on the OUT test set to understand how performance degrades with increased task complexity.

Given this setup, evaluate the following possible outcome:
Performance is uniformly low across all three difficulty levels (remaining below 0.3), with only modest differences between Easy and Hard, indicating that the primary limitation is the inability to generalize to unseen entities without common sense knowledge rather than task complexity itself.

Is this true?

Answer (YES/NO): NO